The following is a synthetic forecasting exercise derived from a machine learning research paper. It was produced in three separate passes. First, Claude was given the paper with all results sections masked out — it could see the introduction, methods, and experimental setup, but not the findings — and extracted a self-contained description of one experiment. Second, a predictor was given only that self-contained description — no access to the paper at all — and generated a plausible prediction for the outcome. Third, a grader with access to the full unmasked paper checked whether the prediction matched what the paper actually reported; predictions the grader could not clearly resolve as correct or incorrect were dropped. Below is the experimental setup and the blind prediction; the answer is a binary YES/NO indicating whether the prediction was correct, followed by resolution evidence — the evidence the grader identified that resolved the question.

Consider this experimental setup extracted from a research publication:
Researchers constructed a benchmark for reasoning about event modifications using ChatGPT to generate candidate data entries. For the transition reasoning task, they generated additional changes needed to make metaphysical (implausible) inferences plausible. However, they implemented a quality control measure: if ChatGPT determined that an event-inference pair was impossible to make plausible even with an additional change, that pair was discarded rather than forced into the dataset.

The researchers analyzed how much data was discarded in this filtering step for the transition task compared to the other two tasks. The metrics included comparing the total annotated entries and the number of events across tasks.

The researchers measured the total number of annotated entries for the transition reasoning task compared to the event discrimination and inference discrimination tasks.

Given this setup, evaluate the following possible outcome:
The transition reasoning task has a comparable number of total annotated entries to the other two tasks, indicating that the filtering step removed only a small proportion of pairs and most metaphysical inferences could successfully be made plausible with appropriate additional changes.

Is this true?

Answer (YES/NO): YES